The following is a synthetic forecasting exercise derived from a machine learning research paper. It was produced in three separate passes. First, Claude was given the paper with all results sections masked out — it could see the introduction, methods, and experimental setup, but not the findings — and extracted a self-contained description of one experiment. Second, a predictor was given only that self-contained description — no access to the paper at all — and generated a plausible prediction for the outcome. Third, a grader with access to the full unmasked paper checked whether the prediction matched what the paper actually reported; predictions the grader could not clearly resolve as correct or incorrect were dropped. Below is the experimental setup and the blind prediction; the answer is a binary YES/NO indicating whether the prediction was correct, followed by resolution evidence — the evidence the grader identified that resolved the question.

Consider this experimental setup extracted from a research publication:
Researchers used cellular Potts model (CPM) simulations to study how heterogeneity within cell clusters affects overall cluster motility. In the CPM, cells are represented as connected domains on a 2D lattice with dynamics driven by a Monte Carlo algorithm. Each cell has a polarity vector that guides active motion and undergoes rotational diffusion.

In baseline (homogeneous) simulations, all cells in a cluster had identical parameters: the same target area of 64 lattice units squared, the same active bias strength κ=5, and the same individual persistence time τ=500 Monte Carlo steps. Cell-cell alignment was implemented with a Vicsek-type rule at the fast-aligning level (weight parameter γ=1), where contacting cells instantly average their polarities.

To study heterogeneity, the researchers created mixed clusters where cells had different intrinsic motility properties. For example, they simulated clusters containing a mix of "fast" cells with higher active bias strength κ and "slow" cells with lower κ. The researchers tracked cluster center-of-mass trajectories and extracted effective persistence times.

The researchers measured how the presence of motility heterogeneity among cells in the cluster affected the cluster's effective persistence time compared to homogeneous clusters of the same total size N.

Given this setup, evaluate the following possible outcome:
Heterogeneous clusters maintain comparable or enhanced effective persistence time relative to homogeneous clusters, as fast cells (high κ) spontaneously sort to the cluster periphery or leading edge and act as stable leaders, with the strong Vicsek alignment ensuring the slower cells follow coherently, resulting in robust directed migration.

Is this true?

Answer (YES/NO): NO